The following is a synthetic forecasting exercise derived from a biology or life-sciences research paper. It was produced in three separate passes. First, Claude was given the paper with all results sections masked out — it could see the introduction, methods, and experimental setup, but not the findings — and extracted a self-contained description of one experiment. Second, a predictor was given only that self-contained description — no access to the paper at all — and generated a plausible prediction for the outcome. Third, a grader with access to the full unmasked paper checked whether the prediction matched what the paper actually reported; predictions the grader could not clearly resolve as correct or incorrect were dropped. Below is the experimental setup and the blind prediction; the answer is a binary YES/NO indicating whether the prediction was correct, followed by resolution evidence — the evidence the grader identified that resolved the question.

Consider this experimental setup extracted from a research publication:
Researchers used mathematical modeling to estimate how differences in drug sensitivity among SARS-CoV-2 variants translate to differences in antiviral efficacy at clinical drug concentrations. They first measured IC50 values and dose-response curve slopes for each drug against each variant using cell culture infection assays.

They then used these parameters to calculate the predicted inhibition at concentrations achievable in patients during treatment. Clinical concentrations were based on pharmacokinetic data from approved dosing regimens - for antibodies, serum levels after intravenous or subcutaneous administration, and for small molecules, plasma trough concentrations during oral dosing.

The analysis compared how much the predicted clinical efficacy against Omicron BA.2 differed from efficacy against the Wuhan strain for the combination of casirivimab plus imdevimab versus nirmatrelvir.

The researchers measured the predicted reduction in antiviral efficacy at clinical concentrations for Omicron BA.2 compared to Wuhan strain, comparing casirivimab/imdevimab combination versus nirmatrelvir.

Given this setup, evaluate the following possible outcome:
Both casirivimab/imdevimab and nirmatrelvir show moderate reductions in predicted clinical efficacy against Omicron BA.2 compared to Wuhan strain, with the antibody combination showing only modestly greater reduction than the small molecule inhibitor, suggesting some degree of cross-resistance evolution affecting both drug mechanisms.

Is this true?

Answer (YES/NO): NO